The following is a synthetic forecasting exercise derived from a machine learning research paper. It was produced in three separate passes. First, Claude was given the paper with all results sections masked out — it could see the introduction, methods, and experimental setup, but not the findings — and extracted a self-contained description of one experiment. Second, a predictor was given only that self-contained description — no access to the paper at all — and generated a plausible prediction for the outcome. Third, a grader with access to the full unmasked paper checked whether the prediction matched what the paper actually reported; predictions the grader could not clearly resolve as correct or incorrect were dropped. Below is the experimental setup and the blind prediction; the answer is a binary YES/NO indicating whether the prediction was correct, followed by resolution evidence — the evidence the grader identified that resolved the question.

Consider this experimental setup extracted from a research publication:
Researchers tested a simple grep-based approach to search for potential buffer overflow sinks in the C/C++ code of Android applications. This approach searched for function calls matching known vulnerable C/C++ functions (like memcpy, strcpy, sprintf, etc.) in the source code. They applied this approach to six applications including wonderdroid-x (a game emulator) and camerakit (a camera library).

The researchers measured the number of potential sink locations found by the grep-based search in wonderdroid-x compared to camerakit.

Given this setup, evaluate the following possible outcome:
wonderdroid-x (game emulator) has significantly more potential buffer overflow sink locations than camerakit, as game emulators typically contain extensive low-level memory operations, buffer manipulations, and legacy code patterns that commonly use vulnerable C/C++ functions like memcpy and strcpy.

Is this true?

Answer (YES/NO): YES